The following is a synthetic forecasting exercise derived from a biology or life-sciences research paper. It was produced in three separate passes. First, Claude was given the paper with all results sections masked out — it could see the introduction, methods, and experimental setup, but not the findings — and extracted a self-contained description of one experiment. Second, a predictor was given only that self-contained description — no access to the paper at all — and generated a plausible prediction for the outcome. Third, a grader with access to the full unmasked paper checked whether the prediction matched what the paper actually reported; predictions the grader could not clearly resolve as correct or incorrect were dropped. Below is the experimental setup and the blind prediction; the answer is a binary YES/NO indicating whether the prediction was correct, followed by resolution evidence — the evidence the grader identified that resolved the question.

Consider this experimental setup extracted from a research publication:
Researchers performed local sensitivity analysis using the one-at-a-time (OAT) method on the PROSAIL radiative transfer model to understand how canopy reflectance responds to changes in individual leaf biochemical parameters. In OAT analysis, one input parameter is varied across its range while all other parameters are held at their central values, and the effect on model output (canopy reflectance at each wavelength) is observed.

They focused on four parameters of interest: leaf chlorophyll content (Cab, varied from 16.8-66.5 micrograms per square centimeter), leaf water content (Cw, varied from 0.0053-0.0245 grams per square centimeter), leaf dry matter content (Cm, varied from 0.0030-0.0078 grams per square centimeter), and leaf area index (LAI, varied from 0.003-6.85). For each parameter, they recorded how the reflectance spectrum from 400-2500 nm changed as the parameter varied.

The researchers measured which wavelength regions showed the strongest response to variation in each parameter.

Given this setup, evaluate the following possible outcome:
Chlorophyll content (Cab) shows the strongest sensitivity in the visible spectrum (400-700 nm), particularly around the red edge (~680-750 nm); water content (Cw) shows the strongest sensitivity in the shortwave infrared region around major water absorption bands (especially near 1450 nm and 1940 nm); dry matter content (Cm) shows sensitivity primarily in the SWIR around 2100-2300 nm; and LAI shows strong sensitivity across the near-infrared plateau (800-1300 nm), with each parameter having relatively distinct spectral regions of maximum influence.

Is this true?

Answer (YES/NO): NO